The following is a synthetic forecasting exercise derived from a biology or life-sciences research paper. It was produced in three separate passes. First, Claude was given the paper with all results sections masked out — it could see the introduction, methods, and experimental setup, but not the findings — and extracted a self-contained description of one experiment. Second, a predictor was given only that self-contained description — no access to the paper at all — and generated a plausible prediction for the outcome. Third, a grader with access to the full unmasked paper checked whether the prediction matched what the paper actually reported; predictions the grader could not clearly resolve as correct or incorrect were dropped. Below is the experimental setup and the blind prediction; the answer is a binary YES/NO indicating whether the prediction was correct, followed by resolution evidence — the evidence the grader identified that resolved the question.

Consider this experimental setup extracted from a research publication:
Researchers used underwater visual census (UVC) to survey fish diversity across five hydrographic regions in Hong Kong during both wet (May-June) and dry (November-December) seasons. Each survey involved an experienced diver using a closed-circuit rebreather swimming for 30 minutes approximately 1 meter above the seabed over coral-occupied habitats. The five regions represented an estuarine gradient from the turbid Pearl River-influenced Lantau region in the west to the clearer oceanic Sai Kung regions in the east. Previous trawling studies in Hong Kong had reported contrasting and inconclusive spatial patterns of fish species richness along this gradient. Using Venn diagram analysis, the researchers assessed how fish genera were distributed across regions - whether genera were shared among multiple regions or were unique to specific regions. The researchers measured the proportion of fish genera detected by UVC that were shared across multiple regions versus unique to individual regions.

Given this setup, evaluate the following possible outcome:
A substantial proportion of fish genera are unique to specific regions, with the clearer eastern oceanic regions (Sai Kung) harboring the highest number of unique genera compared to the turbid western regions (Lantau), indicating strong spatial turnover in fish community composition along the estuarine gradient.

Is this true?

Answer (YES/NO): NO